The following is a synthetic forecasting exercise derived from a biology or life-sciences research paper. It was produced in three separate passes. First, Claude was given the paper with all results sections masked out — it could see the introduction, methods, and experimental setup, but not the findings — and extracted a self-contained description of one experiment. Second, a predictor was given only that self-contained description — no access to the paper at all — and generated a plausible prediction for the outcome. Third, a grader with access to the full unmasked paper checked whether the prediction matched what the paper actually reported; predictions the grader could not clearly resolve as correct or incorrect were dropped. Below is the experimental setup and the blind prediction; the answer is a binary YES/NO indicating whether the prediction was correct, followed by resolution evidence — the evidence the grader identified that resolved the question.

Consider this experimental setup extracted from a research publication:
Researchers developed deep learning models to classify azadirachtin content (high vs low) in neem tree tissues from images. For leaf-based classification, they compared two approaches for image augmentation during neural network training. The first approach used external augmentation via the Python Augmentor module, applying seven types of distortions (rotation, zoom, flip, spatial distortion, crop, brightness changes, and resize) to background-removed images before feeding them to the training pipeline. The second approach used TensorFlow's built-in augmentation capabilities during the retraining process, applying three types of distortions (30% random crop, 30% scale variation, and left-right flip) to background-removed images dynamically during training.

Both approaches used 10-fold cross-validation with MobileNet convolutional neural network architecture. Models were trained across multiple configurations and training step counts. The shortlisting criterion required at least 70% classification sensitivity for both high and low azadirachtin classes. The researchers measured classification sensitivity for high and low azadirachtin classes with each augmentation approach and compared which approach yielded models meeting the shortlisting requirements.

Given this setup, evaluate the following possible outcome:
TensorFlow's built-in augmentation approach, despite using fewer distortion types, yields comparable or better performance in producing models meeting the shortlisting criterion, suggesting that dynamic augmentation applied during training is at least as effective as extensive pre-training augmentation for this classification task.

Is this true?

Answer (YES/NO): YES